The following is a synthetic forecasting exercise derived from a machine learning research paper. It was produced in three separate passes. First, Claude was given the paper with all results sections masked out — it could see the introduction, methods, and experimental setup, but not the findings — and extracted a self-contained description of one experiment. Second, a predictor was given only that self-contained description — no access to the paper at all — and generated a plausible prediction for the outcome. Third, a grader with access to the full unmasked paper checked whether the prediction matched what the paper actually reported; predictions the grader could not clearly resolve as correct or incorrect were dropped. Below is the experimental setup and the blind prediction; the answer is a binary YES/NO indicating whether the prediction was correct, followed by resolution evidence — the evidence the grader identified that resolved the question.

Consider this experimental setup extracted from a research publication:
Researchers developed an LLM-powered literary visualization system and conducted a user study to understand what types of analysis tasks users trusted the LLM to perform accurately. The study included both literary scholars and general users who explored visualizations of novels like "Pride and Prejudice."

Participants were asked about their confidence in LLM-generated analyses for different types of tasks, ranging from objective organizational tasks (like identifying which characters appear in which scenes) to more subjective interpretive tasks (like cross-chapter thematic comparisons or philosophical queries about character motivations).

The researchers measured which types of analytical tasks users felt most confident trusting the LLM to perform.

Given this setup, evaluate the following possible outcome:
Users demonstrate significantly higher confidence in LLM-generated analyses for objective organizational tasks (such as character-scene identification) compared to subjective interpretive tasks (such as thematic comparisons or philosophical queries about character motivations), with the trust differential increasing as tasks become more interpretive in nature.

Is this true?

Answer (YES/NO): YES